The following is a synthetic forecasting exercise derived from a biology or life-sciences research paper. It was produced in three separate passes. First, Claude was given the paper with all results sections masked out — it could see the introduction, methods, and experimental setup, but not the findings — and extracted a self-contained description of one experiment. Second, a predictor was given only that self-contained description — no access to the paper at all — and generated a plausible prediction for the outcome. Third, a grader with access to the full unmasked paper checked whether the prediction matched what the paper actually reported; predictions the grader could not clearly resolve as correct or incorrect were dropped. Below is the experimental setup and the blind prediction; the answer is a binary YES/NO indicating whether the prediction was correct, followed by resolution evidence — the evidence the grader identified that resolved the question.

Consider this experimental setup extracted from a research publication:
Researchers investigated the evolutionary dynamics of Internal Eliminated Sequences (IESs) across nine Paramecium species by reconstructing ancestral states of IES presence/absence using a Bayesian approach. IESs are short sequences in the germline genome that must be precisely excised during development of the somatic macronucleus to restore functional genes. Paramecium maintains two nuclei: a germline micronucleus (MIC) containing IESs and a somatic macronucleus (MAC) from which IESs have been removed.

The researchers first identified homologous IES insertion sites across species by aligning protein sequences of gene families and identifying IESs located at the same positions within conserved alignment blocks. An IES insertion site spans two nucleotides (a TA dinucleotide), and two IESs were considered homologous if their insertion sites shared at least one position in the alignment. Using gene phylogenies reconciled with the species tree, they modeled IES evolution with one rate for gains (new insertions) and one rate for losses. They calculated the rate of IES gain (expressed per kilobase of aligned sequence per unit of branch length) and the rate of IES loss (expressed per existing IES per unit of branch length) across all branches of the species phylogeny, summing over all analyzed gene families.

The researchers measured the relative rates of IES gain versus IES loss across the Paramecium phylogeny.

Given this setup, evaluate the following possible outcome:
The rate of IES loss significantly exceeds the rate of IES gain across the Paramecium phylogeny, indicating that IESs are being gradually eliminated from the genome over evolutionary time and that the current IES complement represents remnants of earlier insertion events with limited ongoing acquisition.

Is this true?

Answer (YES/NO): NO